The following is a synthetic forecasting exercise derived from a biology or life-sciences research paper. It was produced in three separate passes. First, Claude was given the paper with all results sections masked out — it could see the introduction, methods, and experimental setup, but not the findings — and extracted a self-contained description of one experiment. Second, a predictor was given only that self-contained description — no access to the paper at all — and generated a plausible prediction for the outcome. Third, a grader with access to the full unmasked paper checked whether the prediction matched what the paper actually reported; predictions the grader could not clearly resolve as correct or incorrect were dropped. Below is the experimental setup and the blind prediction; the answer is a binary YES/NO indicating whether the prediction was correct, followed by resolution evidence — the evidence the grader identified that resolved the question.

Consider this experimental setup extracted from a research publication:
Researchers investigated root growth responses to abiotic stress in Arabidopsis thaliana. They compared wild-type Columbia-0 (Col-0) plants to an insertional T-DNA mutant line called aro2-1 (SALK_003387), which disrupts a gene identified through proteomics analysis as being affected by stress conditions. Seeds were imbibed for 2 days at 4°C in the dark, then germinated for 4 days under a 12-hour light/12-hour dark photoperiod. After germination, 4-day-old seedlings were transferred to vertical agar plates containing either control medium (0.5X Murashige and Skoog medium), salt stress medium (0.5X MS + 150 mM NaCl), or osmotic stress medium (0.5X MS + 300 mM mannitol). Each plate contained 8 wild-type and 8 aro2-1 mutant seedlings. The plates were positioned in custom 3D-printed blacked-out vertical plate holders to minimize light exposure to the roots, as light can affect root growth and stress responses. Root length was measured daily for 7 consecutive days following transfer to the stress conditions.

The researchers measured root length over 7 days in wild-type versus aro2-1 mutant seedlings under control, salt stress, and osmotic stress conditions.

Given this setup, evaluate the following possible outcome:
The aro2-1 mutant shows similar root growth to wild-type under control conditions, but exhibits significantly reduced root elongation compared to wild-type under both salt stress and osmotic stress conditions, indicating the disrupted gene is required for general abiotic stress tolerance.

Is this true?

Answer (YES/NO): NO